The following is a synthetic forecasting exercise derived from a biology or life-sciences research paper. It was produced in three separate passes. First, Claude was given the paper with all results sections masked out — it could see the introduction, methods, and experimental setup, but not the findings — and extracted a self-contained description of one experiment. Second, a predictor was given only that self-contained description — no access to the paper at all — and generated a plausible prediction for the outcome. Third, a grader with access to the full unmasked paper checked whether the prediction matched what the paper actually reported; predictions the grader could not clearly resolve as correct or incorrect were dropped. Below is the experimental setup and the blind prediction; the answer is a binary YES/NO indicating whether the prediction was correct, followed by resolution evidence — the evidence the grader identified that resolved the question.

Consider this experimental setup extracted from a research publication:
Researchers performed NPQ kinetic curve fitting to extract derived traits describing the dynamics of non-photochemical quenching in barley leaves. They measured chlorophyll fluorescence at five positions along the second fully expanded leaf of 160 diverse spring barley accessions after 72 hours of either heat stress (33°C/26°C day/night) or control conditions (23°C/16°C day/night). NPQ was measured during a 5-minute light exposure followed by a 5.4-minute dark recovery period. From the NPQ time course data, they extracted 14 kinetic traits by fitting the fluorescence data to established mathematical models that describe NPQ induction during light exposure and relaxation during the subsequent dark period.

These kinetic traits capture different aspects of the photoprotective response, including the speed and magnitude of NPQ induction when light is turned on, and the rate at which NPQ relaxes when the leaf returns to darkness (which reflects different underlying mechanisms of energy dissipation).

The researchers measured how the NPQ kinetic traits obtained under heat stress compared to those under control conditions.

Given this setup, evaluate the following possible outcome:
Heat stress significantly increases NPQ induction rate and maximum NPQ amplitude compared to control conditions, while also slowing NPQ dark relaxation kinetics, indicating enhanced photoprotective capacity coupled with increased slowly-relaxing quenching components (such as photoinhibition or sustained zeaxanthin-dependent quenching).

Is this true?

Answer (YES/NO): NO